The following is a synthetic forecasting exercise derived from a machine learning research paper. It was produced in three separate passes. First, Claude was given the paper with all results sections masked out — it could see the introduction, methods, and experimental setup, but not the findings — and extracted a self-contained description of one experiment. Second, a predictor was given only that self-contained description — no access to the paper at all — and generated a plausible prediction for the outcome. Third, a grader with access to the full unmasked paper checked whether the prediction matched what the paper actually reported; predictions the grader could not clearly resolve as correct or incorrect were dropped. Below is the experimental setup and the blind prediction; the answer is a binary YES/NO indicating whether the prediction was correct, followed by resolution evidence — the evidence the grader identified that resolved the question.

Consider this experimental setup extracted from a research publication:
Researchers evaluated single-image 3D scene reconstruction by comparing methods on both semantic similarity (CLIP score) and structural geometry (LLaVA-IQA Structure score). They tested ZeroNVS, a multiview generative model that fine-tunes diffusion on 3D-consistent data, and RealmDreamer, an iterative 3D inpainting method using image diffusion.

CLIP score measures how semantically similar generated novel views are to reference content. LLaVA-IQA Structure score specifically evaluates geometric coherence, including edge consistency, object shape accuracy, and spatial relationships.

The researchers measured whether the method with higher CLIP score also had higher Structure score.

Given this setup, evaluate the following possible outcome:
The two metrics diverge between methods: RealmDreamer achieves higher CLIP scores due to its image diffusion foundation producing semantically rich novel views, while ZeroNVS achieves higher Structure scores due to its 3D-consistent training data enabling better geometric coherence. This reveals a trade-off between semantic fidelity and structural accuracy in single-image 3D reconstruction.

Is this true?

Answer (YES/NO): YES